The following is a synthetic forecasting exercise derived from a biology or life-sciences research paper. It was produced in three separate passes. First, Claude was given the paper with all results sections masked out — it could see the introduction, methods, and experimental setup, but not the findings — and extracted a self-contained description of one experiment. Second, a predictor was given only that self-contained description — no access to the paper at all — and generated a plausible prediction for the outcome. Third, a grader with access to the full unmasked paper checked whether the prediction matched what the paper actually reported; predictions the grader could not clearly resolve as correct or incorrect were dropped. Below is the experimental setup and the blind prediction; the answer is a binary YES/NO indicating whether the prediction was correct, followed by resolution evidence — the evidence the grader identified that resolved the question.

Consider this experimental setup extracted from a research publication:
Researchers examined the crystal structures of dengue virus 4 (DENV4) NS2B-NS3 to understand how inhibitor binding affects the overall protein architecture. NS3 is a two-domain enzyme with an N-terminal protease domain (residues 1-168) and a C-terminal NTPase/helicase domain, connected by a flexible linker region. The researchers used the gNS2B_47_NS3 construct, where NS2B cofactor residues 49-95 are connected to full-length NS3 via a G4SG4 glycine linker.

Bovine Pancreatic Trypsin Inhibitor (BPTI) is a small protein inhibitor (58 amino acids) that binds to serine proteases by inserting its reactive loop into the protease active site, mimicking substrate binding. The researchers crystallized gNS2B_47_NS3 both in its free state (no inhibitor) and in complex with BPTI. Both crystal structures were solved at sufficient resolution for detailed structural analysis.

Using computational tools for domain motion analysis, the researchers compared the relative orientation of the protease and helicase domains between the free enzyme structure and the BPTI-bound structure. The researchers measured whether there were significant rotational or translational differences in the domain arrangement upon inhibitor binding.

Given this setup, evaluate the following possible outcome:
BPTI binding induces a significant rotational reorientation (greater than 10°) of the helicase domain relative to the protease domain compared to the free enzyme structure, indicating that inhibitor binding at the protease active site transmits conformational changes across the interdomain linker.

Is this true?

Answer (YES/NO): YES